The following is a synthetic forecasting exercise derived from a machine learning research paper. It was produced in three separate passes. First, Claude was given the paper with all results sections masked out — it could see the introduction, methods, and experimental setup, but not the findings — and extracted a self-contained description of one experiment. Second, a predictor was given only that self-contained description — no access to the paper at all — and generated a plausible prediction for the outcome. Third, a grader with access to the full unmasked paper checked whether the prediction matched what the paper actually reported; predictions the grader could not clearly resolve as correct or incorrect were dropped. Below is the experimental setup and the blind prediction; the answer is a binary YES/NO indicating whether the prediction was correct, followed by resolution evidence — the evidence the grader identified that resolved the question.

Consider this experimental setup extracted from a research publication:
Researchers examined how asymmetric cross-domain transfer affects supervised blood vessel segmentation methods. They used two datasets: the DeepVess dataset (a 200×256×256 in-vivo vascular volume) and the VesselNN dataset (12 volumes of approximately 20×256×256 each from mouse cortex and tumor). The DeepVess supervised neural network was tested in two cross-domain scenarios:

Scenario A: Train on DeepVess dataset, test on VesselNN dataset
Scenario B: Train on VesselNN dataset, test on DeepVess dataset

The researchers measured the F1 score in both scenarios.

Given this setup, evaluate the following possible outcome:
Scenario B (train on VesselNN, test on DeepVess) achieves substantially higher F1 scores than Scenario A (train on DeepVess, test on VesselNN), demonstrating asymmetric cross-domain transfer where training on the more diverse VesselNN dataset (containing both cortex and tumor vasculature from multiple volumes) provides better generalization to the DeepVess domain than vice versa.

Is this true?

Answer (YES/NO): NO